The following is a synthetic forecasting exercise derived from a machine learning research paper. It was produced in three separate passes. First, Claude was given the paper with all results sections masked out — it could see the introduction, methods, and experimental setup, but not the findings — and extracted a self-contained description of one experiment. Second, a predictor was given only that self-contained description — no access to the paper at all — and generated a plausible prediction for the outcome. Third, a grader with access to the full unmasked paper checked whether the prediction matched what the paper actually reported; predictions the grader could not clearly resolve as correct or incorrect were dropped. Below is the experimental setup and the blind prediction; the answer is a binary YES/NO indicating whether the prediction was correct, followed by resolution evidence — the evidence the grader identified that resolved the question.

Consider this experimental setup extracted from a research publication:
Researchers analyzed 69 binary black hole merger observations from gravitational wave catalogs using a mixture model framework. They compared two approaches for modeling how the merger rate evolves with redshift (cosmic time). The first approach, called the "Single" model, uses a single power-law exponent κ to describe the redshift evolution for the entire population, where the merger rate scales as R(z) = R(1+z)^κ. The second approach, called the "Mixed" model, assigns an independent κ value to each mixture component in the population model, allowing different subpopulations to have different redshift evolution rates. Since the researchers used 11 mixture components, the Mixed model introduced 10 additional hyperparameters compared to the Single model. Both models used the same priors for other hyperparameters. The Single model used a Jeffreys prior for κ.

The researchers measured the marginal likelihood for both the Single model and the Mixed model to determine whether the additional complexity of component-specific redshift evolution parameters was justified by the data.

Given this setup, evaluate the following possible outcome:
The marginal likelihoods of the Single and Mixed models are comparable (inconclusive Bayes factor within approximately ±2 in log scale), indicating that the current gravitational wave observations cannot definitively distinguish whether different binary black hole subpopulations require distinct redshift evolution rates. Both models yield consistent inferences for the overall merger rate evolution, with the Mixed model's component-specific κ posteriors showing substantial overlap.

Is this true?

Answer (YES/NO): YES